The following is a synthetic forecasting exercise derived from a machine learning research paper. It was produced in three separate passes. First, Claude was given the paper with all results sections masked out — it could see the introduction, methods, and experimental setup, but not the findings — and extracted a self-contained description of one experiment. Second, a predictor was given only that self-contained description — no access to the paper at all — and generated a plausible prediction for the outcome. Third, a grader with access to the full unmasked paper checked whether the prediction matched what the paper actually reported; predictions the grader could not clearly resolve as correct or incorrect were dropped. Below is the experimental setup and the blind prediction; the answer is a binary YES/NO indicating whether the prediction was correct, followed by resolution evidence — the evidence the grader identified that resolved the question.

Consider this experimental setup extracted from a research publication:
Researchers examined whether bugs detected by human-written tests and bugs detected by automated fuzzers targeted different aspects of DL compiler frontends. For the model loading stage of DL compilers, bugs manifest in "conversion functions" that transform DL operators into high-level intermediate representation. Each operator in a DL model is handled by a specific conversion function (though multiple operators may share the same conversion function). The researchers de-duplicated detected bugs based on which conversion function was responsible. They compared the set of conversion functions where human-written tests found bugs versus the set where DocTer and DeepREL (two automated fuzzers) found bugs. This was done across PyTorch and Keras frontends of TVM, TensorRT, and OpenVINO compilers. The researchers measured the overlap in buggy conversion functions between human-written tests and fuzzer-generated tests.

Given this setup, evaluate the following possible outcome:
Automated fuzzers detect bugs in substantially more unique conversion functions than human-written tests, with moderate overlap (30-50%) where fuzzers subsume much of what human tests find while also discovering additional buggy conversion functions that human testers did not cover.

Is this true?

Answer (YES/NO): NO